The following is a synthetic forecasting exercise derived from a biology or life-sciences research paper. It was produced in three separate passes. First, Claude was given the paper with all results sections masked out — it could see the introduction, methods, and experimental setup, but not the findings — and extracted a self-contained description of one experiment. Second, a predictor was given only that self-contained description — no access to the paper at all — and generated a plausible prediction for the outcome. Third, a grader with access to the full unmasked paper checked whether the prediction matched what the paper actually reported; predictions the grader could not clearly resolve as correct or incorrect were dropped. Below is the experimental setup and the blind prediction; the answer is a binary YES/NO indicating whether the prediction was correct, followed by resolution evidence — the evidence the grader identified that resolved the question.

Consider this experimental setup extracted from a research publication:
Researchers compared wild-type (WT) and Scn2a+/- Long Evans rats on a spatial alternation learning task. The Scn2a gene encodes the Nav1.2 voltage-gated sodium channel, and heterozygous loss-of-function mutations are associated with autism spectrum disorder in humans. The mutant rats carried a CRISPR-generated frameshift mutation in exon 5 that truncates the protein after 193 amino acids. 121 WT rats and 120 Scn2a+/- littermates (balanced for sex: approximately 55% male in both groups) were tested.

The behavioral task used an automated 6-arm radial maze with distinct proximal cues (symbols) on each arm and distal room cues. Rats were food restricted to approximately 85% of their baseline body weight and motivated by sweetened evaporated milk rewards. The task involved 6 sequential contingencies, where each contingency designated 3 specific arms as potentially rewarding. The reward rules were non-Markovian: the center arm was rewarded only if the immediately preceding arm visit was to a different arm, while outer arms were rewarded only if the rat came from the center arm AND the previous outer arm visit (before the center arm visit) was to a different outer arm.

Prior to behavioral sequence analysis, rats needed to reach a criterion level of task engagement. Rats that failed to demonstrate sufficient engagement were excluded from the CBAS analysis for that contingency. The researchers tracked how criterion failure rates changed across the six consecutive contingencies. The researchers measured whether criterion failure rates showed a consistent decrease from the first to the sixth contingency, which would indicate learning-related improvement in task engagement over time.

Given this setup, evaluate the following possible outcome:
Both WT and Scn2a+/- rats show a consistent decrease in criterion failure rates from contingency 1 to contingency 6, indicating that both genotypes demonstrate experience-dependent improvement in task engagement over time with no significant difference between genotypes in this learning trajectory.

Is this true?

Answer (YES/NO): NO